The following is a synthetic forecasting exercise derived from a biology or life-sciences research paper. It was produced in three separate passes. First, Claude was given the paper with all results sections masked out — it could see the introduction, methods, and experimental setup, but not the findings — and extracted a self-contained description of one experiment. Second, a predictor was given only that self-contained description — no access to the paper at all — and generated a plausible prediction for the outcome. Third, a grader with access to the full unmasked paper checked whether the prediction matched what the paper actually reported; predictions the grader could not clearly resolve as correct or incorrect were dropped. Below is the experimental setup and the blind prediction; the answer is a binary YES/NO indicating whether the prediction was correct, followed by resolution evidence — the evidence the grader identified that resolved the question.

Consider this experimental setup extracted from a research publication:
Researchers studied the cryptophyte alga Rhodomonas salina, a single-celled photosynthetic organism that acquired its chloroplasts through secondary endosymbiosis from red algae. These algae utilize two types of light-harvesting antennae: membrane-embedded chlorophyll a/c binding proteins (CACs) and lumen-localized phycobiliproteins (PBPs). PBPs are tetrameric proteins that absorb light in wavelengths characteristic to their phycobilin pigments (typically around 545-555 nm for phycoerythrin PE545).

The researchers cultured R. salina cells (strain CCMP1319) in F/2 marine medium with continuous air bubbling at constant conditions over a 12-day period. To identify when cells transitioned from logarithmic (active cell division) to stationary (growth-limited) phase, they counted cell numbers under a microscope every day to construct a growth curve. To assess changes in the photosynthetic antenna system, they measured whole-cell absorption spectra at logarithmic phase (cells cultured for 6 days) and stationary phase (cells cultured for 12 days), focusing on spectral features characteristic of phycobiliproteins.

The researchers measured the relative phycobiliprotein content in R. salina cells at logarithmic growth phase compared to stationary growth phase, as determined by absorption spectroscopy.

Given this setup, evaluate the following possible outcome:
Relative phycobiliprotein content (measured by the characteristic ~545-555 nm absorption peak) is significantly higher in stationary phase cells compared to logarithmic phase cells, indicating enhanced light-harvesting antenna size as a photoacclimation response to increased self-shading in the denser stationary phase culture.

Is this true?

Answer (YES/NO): NO